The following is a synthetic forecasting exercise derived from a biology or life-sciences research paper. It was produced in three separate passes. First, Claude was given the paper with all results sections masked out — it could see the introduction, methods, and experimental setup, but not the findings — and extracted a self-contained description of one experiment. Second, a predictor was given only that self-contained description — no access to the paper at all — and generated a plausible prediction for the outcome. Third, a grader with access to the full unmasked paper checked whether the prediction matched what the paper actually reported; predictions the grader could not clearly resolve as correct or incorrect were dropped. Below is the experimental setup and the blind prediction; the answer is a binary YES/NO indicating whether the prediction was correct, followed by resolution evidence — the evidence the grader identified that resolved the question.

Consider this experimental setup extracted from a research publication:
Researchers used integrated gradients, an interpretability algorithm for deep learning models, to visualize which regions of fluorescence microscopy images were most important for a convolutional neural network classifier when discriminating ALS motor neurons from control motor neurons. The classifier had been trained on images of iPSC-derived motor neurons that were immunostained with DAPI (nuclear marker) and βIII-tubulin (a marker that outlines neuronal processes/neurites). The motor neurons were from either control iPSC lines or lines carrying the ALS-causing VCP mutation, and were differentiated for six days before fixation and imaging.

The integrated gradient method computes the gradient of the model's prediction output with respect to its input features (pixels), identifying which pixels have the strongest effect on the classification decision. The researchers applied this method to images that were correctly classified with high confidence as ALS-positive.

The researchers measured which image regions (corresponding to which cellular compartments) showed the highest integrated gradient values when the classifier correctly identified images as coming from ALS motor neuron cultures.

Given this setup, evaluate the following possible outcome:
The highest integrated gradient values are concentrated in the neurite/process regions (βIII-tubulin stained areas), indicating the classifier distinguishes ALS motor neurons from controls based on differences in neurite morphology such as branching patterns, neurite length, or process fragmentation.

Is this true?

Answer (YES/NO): YES